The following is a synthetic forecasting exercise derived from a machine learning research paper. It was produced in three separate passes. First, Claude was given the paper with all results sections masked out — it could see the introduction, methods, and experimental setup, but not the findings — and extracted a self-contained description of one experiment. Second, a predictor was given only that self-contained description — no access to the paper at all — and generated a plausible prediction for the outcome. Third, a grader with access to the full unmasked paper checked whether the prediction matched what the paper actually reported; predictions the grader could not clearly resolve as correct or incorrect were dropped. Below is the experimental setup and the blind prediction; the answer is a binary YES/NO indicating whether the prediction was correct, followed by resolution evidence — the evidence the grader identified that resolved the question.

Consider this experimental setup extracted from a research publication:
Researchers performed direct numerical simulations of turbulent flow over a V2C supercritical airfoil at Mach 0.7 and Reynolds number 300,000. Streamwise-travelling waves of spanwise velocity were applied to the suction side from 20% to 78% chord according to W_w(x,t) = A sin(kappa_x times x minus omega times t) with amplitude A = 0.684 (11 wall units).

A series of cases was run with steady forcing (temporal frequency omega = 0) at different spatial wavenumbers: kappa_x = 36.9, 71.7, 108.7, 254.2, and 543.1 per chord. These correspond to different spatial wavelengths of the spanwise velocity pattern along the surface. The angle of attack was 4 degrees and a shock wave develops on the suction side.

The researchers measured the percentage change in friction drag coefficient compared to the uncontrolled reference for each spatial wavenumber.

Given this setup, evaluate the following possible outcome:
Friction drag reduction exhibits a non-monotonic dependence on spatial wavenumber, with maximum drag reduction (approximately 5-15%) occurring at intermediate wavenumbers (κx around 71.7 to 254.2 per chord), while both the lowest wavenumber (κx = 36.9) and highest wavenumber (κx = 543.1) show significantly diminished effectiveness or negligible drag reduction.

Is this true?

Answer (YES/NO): NO